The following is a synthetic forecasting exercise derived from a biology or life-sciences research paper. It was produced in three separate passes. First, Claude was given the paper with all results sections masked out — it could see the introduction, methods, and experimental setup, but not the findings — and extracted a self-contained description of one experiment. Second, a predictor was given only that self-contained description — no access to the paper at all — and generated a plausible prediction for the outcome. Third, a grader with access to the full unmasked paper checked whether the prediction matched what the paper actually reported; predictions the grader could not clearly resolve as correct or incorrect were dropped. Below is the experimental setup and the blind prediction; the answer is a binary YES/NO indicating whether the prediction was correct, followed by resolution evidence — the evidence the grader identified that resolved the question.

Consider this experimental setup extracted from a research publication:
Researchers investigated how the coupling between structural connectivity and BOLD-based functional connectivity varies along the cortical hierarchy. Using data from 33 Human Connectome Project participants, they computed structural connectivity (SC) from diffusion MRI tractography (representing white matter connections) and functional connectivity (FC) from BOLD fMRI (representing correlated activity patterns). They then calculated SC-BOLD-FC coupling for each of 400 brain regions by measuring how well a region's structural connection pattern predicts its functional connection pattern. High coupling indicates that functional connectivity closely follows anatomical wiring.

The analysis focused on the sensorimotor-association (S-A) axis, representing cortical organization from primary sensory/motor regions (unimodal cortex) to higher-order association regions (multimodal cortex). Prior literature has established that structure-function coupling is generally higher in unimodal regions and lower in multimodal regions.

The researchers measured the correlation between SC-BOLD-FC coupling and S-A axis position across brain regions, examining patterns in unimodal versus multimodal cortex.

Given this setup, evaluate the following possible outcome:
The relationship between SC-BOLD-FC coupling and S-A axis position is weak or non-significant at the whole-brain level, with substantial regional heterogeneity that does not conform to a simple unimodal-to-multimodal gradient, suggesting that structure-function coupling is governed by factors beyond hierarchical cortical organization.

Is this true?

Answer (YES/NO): NO